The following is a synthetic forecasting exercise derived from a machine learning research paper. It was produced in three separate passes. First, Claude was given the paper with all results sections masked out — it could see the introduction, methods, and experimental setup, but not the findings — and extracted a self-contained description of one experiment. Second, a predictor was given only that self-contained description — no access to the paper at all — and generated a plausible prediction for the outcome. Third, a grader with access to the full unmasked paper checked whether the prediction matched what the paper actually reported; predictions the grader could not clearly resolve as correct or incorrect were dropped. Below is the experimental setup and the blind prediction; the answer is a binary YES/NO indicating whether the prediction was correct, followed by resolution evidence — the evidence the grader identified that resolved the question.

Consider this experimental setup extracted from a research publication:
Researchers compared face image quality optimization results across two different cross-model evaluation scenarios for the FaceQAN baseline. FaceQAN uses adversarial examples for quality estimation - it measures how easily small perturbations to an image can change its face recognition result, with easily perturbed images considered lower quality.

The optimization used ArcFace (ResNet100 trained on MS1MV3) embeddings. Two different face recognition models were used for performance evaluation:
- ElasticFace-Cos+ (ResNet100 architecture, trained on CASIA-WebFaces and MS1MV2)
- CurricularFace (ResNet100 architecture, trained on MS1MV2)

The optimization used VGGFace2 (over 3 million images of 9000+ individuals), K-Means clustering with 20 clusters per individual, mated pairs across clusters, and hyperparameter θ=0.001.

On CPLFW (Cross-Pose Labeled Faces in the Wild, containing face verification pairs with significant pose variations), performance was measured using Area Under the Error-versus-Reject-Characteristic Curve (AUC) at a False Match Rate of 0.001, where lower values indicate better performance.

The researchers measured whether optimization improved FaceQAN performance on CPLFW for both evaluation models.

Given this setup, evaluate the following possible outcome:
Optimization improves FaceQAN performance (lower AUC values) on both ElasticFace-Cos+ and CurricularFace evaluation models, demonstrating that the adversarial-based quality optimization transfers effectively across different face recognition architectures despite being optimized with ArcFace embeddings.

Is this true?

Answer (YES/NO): YES